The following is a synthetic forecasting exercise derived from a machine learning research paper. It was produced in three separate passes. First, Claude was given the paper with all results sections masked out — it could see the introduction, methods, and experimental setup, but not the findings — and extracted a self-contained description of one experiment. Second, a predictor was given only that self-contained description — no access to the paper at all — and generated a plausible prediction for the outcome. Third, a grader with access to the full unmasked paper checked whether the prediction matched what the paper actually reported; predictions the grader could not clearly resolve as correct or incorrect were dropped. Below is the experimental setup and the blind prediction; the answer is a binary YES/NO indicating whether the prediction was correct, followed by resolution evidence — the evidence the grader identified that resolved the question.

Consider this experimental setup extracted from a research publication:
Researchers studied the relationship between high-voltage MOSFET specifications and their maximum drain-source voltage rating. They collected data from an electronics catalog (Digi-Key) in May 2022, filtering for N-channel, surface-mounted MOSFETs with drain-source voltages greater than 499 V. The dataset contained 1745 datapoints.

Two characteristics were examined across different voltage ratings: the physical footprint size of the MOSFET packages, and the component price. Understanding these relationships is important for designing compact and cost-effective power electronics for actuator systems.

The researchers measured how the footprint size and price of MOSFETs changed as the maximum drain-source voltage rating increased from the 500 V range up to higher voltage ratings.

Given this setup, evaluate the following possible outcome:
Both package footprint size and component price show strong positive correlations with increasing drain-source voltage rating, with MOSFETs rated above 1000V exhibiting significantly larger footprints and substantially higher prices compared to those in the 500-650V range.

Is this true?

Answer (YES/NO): YES